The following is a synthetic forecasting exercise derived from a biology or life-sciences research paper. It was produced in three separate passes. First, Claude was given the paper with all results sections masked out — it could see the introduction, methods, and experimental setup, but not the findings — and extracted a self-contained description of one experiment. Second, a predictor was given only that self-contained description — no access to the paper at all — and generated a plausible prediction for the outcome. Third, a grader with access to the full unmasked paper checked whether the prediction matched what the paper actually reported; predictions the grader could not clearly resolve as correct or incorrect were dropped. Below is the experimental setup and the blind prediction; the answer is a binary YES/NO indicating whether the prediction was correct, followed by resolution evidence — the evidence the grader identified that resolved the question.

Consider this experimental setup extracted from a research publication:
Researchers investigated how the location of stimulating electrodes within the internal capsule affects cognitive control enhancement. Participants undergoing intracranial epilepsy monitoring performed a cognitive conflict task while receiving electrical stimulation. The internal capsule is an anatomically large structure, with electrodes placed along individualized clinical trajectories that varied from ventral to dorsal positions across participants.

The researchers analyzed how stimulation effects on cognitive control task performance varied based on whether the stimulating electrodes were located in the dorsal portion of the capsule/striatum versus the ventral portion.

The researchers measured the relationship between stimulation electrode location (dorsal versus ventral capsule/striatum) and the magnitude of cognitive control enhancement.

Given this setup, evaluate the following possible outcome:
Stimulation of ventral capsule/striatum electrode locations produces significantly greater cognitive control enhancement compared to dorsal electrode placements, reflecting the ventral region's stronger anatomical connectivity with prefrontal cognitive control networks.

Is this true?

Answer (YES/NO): NO